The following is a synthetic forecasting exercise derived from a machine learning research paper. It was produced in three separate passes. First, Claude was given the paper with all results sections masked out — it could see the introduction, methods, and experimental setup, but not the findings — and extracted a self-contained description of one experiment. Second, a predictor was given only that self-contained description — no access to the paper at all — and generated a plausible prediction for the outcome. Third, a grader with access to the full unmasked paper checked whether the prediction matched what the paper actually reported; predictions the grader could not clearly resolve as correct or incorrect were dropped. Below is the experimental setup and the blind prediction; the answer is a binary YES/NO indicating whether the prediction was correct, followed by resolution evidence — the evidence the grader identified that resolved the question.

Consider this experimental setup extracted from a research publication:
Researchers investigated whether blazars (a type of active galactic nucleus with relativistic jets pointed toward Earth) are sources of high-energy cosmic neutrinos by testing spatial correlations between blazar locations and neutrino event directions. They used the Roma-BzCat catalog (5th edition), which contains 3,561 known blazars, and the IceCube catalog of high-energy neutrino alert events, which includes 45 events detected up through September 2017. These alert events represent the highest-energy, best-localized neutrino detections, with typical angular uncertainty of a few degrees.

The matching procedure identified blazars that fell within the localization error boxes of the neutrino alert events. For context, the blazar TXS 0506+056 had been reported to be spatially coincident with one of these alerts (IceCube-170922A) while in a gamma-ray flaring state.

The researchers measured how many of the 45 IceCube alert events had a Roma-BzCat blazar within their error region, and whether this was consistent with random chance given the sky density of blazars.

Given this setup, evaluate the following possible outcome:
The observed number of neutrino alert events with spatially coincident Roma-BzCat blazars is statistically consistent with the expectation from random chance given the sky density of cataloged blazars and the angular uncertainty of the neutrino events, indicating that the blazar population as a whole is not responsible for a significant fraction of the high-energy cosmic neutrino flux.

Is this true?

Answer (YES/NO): YES